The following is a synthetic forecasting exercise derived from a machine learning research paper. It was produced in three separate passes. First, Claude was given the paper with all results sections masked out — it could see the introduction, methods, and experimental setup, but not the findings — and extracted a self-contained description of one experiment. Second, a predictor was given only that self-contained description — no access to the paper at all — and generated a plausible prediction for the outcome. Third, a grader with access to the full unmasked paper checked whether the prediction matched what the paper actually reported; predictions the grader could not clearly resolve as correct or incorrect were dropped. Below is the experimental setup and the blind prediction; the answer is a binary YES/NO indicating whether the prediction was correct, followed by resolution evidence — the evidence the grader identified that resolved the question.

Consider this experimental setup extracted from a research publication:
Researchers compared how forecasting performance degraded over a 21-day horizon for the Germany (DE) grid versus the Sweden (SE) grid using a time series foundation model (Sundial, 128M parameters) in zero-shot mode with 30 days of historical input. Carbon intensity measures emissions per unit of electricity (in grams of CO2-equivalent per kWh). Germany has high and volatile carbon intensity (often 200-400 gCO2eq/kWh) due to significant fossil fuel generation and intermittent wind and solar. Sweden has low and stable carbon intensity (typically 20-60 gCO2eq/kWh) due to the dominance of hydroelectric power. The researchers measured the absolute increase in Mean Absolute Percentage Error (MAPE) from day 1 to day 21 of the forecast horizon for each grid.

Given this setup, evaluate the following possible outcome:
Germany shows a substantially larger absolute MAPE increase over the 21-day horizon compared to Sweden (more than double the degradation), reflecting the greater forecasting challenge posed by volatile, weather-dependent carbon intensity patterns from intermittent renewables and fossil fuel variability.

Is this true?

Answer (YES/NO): YES